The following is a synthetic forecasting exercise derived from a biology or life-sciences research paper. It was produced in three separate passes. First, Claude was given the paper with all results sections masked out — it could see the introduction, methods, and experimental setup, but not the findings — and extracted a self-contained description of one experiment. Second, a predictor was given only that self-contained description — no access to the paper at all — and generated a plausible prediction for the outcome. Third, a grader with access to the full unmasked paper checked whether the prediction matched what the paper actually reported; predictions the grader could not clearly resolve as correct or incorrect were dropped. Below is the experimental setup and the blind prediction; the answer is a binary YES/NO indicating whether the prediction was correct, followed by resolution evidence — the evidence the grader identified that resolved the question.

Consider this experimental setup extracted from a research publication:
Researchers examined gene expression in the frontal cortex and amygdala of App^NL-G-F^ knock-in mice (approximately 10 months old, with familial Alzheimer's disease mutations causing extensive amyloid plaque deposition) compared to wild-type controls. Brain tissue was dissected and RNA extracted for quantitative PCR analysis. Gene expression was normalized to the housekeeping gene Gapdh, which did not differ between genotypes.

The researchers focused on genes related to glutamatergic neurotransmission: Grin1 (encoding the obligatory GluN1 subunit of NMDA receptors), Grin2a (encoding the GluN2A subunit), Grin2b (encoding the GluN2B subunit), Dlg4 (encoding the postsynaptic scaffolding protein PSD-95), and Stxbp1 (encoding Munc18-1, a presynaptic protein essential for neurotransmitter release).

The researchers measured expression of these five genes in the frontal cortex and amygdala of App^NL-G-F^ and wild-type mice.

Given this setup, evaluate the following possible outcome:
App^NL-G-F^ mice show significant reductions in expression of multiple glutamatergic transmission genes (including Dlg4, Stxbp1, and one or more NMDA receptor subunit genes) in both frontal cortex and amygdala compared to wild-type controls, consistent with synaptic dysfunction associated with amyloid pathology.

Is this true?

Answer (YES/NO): NO